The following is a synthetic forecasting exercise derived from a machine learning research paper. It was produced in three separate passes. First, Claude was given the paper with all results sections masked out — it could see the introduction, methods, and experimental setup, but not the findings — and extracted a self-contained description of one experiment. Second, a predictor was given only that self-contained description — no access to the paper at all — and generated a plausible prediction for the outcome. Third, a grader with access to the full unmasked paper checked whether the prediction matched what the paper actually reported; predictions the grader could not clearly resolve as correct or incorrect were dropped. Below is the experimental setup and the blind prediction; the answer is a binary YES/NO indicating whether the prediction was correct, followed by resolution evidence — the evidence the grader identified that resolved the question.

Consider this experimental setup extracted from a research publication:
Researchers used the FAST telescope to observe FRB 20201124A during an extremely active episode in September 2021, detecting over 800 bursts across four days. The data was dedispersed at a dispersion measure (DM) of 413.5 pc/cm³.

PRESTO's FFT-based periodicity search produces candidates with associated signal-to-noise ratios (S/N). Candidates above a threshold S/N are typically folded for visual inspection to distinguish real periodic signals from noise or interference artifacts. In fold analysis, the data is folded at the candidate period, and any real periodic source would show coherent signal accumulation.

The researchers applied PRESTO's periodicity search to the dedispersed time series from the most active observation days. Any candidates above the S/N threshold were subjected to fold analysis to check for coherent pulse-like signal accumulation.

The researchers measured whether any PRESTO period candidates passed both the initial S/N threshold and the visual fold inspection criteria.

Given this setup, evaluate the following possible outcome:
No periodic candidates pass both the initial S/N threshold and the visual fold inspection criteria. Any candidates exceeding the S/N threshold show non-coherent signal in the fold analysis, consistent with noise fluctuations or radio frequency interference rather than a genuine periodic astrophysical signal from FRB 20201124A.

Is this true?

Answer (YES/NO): YES